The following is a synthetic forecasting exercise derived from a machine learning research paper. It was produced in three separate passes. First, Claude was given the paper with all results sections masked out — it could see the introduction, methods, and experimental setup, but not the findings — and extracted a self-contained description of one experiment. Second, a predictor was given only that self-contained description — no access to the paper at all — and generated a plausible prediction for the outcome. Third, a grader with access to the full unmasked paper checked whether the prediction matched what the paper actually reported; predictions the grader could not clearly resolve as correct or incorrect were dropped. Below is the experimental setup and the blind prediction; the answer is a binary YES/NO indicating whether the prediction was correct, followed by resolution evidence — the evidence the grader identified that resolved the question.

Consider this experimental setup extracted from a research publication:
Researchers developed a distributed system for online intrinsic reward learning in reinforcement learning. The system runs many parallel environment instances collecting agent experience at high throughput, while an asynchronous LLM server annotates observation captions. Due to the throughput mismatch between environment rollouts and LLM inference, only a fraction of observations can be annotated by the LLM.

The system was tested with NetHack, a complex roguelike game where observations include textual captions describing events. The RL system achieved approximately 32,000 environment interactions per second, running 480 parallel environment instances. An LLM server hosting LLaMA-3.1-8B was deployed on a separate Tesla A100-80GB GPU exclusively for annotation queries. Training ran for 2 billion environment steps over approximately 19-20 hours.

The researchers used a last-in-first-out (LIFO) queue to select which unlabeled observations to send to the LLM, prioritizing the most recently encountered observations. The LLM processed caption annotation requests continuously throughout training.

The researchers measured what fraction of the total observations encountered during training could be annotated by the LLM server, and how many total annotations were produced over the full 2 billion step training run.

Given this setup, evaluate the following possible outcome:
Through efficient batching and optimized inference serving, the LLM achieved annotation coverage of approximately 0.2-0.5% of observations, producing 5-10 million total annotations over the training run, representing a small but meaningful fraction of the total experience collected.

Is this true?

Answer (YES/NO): NO